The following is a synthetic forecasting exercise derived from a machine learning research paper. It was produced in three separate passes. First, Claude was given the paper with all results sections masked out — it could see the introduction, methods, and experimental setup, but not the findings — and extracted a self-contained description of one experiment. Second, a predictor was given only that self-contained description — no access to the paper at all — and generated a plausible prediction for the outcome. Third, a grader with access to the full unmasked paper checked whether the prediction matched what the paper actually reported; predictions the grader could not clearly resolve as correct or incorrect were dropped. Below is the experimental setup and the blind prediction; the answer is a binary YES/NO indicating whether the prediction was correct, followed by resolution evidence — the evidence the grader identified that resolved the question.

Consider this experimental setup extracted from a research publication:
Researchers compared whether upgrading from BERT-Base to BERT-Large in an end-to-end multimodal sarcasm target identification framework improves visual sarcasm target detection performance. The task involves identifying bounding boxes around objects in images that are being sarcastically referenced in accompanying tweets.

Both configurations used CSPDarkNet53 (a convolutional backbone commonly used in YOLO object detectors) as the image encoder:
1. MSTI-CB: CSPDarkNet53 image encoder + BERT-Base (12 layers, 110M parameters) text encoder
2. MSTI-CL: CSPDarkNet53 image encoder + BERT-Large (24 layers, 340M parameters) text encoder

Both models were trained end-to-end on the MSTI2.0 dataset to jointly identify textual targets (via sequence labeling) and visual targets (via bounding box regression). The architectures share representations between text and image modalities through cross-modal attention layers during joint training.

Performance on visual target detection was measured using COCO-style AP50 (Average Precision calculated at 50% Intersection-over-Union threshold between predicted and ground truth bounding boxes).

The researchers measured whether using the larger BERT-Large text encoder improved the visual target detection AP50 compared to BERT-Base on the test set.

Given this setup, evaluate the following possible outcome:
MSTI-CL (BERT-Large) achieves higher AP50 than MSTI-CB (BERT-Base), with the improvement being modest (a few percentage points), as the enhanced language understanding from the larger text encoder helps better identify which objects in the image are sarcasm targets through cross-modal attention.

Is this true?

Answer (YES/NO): NO